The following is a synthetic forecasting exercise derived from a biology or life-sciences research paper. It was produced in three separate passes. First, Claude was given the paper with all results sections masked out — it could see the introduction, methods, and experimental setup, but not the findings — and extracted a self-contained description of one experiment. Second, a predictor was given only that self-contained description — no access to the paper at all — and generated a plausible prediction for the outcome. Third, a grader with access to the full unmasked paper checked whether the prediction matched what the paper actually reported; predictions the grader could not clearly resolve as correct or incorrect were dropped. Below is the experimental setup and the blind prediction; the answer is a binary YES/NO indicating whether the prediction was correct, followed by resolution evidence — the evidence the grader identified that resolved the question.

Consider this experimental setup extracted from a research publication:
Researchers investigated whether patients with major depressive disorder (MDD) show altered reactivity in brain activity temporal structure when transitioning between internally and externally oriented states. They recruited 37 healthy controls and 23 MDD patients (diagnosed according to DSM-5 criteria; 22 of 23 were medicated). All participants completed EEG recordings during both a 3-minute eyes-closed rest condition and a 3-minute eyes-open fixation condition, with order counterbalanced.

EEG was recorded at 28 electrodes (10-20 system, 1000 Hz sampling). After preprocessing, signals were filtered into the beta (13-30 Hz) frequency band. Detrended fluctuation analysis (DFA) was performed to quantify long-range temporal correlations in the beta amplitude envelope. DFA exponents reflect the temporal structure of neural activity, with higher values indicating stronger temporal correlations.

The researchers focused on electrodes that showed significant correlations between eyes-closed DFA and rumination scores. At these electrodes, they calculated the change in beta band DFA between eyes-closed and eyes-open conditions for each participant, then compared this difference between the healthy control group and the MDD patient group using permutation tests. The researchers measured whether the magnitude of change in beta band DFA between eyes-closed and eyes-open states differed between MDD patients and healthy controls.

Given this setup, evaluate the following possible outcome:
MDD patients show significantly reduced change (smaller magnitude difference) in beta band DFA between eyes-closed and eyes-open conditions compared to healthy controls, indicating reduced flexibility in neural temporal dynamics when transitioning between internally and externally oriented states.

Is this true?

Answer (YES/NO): YES